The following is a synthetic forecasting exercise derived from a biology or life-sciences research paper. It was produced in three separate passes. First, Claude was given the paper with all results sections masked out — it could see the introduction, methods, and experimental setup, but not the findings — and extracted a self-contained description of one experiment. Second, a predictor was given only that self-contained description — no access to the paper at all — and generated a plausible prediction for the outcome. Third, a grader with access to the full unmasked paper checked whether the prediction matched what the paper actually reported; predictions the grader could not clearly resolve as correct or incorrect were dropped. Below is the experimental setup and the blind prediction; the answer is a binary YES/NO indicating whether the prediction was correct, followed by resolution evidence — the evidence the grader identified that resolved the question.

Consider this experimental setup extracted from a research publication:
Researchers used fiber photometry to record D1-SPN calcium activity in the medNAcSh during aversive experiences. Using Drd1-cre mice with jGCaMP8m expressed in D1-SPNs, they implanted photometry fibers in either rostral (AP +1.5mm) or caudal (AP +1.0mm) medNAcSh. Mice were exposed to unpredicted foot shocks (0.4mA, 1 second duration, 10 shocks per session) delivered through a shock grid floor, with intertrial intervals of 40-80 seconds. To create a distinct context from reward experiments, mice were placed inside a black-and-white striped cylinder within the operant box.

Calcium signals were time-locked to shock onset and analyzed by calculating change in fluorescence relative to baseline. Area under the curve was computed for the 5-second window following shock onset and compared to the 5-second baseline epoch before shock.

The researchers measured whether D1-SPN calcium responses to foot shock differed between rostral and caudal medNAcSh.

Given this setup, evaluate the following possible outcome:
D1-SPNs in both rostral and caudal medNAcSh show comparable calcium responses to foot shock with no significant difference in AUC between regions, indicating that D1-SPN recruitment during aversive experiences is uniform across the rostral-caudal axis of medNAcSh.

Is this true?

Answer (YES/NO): YES